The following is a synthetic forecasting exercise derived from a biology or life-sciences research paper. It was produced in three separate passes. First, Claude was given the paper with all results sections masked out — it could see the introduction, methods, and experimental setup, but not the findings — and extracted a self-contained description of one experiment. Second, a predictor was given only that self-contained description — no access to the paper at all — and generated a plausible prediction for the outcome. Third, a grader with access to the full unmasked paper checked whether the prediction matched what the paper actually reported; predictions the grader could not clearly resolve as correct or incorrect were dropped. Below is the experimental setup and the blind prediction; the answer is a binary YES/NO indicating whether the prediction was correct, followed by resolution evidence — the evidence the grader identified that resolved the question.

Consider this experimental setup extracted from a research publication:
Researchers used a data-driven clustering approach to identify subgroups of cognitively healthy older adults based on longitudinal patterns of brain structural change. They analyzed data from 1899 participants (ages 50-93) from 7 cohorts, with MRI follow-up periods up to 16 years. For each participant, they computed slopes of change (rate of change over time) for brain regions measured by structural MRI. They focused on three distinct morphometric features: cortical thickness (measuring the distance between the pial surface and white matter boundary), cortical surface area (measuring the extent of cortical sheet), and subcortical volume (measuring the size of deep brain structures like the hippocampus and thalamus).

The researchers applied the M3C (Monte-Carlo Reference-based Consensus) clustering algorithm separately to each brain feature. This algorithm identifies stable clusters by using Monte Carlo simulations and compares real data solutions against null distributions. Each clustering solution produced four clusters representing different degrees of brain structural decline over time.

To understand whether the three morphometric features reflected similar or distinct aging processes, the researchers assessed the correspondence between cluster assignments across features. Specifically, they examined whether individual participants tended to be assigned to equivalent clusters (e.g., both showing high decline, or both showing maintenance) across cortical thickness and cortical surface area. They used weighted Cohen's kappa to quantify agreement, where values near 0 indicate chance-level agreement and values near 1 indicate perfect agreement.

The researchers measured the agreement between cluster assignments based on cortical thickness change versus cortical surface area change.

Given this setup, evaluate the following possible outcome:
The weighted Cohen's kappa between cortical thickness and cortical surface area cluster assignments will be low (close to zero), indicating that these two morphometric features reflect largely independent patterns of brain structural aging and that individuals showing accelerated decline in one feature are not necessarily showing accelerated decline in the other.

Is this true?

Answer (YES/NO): YES